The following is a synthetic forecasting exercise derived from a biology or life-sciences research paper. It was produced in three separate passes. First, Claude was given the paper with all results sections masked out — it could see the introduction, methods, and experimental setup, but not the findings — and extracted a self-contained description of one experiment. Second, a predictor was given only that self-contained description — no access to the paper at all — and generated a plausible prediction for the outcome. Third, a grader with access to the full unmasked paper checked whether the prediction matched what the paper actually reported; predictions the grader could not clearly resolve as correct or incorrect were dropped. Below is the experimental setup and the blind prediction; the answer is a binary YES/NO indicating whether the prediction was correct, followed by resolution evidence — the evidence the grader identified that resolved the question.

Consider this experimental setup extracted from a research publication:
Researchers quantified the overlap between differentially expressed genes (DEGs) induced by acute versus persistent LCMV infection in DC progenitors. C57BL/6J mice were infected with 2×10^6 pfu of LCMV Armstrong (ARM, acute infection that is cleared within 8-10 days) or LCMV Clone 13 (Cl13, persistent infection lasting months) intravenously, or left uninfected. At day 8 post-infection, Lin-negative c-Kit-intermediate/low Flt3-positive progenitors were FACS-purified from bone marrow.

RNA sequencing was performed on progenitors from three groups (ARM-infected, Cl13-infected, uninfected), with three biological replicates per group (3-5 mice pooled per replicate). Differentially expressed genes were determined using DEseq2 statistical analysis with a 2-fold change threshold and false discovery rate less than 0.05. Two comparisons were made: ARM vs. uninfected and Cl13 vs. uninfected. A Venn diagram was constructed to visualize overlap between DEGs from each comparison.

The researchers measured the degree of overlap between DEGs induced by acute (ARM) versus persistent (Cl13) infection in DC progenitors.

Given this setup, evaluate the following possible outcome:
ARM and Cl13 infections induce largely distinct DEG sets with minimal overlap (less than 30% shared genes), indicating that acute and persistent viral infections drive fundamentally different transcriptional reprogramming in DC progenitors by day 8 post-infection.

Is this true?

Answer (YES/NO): NO